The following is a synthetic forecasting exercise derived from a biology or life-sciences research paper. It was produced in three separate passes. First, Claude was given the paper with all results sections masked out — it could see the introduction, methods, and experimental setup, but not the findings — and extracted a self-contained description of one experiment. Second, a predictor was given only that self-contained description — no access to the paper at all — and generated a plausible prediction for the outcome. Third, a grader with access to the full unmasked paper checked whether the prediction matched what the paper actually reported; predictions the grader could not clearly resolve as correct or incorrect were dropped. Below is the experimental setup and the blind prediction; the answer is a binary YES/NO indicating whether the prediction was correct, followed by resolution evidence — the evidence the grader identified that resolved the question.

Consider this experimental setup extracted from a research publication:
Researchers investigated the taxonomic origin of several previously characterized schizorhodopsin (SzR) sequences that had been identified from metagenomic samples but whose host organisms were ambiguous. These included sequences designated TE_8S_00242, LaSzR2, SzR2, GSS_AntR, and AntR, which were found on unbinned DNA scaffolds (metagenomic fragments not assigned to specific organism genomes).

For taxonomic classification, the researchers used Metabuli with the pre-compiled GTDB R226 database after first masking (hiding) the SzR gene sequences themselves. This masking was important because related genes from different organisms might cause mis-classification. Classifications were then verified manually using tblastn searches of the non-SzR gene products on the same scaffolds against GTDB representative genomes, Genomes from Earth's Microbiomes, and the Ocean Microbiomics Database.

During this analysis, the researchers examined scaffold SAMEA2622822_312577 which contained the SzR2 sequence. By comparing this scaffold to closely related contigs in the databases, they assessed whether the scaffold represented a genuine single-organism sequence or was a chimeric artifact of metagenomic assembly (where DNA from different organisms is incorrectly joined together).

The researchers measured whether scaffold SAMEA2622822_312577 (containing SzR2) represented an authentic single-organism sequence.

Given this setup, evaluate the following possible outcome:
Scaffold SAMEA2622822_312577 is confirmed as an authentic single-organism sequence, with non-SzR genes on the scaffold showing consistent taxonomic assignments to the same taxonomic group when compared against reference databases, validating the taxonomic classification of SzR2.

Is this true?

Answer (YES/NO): NO